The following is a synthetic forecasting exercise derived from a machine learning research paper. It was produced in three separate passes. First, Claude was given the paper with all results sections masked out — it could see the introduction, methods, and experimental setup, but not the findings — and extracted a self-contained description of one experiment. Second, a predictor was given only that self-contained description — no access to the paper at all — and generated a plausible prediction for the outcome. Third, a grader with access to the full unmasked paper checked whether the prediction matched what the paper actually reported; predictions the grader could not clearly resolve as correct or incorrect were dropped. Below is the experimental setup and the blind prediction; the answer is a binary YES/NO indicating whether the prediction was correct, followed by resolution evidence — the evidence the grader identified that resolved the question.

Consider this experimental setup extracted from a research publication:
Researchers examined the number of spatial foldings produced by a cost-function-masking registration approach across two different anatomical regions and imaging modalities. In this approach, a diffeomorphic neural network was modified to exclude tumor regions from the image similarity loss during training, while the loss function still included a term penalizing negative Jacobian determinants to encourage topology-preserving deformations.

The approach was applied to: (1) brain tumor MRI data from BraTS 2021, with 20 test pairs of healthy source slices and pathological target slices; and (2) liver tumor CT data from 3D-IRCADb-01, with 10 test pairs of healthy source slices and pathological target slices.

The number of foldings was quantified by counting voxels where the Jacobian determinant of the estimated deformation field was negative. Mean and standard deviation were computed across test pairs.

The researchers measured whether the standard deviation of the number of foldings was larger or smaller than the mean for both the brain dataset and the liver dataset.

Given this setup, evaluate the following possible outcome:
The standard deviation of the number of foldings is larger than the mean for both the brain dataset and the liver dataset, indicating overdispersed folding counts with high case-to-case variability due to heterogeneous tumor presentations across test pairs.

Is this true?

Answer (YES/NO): NO